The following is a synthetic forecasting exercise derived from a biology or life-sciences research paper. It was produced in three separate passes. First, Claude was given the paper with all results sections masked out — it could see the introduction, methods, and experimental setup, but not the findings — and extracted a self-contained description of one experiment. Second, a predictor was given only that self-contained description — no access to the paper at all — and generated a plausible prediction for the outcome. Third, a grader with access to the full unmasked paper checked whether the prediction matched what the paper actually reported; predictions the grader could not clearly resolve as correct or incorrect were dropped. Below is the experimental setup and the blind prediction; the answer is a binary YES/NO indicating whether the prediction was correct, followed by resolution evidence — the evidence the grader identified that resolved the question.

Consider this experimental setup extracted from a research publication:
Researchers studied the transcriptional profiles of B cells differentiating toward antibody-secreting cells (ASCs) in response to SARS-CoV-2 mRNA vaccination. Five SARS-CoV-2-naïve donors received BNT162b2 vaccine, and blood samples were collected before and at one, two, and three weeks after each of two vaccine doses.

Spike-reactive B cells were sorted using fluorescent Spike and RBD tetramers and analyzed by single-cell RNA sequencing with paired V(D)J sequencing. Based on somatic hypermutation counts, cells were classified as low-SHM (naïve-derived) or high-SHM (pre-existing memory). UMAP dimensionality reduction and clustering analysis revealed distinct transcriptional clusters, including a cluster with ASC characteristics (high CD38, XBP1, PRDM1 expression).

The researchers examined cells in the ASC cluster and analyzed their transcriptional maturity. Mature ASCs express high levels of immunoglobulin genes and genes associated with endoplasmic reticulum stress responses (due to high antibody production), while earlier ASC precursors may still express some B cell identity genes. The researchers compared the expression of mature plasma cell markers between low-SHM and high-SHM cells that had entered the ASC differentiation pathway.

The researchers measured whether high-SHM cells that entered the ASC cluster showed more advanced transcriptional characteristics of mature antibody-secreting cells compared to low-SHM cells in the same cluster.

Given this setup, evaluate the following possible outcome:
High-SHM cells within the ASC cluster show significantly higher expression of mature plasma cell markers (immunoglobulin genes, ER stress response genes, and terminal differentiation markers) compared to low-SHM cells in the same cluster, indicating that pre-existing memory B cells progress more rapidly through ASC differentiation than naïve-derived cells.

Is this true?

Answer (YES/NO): YES